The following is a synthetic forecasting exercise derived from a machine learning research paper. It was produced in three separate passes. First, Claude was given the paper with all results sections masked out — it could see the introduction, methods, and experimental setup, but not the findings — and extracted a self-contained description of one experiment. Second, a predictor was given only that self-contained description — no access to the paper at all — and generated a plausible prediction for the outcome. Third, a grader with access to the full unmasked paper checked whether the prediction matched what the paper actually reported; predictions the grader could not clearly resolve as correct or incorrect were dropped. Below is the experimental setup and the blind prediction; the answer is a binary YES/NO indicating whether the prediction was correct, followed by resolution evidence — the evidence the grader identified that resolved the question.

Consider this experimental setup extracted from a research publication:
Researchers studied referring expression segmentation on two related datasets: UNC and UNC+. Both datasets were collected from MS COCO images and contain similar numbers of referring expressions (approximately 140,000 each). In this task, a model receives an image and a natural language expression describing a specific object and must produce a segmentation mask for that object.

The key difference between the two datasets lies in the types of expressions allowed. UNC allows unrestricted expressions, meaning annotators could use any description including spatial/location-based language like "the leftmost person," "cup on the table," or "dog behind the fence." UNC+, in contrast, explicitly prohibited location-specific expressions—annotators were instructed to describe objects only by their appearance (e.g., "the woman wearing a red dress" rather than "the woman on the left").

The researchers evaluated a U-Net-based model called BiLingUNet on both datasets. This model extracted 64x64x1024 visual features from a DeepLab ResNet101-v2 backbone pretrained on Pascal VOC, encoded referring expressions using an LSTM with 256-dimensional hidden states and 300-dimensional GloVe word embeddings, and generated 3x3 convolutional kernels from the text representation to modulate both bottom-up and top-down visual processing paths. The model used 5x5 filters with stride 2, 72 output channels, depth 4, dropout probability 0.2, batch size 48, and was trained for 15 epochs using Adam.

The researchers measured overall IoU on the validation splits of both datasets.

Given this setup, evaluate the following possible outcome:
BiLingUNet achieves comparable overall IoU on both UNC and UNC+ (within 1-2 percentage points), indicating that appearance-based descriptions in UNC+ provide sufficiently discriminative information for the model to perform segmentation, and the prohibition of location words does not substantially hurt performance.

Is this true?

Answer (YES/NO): NO